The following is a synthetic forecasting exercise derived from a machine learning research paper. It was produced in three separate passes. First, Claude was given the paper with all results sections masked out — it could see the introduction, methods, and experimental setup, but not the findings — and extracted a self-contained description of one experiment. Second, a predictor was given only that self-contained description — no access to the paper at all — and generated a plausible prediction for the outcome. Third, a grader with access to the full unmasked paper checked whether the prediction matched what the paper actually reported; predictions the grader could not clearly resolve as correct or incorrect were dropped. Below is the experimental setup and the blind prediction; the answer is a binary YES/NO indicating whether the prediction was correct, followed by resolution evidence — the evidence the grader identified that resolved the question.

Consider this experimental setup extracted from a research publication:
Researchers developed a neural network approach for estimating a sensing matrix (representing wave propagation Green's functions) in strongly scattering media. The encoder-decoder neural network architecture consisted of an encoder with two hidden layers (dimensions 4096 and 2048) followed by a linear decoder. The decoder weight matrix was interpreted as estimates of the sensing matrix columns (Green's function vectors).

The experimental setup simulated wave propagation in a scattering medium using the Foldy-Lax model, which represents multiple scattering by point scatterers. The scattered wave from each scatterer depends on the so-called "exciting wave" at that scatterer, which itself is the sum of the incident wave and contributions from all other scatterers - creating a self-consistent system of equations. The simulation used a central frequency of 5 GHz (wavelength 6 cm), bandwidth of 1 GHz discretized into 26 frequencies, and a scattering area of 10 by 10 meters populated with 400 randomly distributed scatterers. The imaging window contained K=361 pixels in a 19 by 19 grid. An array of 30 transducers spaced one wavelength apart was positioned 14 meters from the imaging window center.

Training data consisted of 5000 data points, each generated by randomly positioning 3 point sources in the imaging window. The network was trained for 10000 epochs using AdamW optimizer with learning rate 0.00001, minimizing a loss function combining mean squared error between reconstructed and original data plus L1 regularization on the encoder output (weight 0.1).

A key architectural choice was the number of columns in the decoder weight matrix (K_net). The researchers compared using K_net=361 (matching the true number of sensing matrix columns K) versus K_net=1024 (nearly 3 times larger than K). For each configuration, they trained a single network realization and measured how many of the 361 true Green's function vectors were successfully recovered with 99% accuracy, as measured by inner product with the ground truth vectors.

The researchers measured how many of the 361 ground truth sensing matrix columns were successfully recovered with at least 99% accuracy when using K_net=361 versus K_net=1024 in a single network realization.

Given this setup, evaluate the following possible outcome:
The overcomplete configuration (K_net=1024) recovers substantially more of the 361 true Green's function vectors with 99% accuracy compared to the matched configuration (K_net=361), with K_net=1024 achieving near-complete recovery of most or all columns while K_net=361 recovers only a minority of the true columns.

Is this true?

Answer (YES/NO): NO